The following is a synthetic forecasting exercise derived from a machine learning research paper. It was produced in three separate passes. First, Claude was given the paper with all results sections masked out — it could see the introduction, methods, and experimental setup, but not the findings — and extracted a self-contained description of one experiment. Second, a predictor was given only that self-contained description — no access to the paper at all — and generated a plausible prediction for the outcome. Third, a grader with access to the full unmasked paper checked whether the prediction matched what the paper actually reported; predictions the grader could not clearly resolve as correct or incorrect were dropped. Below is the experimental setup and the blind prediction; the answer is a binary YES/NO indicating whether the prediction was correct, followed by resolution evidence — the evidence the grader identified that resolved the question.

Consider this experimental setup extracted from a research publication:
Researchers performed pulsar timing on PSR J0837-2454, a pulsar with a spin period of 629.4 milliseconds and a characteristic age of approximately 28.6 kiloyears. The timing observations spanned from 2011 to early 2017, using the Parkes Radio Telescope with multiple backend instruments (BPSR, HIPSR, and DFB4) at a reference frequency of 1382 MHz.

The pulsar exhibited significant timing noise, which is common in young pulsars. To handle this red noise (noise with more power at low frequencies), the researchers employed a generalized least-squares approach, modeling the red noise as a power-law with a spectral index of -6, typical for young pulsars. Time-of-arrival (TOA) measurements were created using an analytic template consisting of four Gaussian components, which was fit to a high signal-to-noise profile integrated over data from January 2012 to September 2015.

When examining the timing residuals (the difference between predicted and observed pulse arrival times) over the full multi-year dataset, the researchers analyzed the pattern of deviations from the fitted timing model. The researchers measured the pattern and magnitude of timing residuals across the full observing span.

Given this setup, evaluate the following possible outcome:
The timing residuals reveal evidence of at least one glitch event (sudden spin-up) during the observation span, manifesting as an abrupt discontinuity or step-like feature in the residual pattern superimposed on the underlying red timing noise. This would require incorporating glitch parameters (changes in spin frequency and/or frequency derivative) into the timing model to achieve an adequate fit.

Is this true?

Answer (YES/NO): NO